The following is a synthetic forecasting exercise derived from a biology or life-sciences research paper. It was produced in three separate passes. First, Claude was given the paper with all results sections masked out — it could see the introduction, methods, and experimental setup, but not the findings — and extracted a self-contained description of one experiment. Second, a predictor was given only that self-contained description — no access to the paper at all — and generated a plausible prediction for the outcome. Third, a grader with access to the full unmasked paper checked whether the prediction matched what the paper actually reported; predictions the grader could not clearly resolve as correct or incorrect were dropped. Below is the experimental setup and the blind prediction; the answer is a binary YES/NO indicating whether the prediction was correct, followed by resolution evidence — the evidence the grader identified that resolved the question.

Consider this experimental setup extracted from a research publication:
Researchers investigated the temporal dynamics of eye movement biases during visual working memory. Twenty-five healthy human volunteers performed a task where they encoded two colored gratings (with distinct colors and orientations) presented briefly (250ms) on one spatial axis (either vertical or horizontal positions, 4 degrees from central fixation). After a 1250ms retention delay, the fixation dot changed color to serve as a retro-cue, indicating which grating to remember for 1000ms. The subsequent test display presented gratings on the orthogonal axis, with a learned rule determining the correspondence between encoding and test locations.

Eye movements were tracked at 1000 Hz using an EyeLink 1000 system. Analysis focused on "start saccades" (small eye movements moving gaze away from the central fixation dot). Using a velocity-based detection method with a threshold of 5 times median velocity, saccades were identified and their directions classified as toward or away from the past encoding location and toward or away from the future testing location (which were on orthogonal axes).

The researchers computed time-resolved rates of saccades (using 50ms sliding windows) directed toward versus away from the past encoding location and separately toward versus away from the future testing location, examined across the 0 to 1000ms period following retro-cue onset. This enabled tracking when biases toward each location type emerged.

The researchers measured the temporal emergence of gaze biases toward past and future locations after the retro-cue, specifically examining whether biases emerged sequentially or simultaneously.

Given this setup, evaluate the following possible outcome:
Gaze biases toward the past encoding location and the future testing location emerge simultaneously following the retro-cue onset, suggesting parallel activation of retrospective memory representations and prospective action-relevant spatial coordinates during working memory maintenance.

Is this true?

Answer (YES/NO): YES